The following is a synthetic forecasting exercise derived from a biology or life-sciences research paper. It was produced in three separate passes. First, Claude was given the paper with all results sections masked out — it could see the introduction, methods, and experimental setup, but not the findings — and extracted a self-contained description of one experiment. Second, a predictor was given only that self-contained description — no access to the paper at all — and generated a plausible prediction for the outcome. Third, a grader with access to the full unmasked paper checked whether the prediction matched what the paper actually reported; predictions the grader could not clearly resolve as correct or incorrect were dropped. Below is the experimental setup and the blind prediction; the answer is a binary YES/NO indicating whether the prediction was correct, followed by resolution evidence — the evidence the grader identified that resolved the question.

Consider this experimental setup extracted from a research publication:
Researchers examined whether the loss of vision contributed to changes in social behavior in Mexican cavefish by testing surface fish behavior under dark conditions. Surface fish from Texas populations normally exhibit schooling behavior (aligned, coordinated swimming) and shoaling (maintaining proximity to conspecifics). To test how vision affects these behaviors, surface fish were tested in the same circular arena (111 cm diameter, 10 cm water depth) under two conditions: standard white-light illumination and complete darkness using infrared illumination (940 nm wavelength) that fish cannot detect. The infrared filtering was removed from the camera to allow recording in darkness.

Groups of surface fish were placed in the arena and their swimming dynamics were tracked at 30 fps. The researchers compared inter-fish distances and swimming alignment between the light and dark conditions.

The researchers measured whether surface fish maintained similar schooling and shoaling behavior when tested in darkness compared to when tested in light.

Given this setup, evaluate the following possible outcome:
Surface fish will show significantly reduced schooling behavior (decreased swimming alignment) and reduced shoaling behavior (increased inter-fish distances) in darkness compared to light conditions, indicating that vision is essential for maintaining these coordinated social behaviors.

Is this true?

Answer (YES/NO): YES